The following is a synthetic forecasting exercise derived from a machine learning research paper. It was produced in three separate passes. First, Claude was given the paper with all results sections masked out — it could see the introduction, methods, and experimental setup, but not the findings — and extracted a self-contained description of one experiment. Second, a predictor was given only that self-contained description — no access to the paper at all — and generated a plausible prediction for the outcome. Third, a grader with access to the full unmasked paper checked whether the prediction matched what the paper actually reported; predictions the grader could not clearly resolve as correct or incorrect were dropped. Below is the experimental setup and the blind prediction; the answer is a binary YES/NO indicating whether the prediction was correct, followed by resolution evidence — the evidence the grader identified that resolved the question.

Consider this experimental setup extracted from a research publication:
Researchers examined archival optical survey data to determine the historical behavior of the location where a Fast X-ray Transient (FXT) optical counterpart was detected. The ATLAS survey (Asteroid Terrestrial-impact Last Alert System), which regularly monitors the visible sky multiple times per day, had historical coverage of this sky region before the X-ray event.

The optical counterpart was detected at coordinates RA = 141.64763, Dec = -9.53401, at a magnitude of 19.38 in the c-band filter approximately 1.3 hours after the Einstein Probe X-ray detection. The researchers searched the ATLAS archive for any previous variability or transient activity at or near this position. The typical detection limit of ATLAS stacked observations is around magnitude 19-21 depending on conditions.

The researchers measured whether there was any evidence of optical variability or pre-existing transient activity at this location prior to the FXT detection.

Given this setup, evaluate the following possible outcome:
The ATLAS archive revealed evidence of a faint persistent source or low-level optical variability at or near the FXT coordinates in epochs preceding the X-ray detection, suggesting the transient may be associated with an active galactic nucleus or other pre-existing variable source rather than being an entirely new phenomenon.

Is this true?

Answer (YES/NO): NO